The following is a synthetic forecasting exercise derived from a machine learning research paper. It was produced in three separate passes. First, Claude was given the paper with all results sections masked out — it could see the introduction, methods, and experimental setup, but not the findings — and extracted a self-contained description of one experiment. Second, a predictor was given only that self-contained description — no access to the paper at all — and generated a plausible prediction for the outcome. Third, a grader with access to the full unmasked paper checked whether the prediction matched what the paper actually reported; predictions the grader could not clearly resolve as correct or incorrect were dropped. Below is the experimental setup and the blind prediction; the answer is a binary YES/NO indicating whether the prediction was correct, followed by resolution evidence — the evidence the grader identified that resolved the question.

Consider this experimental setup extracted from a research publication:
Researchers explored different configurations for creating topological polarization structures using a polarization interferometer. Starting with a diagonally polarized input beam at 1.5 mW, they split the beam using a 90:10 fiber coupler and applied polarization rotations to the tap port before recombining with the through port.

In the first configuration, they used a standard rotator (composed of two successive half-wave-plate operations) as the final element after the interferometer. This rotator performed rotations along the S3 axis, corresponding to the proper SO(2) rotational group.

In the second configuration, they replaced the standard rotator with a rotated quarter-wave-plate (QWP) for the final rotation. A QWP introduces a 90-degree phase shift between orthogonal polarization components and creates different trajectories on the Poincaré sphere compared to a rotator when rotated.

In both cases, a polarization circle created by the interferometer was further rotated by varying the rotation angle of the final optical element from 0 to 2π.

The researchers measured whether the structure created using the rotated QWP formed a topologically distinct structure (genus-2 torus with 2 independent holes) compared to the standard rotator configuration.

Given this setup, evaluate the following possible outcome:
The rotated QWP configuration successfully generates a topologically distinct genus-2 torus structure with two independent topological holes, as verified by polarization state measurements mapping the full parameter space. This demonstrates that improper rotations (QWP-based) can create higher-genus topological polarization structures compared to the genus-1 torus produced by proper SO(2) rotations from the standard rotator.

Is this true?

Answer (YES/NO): NO